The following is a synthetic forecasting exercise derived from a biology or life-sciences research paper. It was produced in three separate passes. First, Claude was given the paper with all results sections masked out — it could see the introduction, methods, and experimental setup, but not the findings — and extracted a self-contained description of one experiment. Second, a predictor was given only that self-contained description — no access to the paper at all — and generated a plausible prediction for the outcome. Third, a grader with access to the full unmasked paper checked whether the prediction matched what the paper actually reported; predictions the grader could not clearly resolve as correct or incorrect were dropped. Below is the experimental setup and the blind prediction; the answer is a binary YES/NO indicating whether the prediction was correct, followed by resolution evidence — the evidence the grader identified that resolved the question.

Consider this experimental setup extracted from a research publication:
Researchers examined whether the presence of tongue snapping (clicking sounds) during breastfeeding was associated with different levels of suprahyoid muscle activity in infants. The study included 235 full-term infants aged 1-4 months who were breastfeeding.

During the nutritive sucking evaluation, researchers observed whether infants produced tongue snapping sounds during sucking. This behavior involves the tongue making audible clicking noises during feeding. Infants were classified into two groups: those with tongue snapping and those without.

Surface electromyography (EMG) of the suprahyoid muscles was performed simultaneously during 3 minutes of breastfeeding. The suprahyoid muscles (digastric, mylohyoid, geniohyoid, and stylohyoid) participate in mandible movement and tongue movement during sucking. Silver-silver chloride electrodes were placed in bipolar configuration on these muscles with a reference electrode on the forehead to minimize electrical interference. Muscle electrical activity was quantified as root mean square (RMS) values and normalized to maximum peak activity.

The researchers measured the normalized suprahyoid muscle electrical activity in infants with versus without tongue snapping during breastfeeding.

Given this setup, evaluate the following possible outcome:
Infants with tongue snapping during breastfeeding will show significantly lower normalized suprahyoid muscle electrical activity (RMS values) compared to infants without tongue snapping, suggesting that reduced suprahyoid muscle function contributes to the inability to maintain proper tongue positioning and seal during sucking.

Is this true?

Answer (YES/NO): YES